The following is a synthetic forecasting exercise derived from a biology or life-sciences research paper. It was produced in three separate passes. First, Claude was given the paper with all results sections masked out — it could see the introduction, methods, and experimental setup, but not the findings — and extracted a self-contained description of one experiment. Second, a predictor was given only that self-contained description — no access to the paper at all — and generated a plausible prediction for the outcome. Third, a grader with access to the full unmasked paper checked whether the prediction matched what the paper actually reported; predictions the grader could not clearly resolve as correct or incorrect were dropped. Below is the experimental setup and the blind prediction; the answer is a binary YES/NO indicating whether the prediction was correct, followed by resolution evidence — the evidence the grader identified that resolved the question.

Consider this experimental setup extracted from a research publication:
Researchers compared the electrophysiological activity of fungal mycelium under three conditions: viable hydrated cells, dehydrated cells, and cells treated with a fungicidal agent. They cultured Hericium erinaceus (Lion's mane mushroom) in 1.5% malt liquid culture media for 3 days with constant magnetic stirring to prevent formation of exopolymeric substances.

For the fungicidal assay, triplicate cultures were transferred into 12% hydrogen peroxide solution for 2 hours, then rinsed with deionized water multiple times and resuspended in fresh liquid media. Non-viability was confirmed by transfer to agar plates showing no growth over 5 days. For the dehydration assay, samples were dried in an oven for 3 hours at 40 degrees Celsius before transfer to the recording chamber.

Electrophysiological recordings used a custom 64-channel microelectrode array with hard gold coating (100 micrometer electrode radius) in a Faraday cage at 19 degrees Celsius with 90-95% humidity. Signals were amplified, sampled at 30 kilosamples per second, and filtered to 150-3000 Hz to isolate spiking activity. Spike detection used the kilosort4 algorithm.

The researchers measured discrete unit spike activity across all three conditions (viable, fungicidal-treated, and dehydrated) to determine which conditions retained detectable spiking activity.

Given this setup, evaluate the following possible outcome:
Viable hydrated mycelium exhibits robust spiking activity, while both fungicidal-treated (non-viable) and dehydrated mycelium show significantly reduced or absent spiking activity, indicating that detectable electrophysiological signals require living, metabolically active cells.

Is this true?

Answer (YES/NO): YES